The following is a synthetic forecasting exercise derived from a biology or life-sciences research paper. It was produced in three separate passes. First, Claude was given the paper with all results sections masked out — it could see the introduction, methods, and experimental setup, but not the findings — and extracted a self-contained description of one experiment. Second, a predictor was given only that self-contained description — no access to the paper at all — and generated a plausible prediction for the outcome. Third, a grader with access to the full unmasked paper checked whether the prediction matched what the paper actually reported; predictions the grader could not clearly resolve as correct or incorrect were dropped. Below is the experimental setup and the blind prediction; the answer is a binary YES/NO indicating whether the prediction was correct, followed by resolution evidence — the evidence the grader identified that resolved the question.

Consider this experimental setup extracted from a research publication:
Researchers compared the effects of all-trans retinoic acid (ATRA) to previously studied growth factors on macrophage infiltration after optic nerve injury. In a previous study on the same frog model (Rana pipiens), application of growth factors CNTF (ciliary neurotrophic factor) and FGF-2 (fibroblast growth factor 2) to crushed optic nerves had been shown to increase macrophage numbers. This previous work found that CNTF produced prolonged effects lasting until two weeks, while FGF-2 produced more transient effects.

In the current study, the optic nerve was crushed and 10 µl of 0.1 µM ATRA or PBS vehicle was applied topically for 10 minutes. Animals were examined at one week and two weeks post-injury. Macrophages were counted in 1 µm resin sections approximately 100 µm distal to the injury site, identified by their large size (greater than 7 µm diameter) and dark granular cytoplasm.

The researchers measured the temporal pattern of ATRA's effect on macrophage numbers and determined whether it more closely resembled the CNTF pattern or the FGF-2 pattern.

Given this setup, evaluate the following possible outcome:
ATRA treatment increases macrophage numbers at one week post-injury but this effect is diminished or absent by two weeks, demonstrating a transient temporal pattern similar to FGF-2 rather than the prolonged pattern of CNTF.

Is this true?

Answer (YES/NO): YES